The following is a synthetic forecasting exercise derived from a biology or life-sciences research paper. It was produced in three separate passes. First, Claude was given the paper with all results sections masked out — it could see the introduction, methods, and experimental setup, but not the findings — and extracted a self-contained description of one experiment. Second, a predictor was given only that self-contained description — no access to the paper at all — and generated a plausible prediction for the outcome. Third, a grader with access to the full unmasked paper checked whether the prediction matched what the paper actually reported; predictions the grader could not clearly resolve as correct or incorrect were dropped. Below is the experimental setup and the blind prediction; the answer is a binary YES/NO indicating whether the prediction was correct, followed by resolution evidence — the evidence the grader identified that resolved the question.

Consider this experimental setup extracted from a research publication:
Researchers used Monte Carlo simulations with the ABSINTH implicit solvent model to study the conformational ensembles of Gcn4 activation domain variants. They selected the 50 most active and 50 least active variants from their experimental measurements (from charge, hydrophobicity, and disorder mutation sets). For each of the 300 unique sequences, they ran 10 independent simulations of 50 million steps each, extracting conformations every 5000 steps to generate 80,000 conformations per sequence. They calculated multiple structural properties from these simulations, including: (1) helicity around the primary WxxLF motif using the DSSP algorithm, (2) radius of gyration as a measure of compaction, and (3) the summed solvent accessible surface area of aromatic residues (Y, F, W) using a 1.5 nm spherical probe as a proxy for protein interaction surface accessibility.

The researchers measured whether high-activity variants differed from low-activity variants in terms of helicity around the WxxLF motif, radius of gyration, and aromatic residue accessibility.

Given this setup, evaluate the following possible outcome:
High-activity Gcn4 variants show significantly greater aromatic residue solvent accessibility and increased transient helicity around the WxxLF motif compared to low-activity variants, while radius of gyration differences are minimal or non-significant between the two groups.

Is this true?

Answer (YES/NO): NO